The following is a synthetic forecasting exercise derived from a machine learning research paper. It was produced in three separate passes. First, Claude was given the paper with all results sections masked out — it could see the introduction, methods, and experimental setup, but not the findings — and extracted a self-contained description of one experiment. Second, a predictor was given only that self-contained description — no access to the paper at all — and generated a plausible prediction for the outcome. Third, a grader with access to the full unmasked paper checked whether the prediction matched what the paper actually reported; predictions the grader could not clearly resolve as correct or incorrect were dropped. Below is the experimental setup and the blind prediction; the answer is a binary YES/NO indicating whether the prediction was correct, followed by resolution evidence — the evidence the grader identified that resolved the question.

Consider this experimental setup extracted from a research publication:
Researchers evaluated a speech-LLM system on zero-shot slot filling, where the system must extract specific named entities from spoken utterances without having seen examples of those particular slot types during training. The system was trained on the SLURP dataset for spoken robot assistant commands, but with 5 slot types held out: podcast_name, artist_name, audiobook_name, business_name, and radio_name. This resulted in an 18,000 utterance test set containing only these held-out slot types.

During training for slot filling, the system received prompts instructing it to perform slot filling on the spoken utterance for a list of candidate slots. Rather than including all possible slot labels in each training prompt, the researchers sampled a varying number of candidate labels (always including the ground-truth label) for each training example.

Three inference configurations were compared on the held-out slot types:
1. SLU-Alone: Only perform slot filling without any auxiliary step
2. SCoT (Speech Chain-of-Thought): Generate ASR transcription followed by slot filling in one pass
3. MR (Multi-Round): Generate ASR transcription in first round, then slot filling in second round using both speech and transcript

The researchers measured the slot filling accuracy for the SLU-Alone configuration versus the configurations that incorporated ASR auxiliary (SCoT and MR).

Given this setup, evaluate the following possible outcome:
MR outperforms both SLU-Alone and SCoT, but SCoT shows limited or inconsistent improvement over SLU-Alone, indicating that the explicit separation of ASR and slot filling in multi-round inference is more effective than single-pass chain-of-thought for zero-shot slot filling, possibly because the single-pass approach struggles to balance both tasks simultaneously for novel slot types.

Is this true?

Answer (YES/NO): NO